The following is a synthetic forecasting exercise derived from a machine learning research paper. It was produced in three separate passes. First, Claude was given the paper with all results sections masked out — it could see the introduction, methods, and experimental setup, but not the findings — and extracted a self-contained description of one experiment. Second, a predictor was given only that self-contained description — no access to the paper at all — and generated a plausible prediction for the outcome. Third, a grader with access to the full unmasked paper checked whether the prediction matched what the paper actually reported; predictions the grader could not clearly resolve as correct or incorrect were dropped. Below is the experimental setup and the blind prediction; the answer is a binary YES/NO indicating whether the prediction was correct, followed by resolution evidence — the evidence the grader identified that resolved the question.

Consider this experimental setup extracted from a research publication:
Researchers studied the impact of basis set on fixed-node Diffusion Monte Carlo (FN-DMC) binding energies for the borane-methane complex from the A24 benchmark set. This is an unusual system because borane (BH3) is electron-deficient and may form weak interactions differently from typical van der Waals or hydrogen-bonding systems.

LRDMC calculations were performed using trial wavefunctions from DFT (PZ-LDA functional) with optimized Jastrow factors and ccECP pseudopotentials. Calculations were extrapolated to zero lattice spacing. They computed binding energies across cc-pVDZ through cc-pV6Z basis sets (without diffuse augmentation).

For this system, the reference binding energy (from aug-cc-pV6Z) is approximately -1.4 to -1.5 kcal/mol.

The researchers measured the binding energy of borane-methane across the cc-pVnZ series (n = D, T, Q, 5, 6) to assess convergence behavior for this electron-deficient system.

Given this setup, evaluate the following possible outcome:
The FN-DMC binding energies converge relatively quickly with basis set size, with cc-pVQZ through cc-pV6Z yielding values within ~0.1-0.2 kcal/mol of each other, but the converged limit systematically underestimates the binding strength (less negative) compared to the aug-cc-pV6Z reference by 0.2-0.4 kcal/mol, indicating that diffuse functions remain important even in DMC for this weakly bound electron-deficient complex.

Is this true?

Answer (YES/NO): NO